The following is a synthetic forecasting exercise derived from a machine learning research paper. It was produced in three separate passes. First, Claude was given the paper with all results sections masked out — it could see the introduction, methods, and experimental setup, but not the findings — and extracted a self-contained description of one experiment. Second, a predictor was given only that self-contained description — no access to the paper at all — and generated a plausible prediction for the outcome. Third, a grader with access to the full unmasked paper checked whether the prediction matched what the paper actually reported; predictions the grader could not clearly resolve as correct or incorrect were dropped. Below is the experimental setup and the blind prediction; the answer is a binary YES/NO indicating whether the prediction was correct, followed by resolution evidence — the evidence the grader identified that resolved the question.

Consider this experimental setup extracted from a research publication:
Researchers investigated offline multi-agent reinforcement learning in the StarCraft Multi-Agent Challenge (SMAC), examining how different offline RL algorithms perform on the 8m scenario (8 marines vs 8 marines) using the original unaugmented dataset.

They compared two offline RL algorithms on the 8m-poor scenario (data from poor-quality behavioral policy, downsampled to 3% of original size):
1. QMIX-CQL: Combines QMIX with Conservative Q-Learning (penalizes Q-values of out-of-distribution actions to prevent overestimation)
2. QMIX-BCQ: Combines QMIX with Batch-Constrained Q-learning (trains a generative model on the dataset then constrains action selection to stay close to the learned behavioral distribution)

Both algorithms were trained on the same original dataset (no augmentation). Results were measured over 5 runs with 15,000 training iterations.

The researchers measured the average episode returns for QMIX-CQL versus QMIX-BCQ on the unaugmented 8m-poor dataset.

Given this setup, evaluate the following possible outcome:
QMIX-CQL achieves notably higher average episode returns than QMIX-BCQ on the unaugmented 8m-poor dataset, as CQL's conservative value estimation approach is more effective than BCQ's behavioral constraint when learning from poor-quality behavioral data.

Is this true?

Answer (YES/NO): NO